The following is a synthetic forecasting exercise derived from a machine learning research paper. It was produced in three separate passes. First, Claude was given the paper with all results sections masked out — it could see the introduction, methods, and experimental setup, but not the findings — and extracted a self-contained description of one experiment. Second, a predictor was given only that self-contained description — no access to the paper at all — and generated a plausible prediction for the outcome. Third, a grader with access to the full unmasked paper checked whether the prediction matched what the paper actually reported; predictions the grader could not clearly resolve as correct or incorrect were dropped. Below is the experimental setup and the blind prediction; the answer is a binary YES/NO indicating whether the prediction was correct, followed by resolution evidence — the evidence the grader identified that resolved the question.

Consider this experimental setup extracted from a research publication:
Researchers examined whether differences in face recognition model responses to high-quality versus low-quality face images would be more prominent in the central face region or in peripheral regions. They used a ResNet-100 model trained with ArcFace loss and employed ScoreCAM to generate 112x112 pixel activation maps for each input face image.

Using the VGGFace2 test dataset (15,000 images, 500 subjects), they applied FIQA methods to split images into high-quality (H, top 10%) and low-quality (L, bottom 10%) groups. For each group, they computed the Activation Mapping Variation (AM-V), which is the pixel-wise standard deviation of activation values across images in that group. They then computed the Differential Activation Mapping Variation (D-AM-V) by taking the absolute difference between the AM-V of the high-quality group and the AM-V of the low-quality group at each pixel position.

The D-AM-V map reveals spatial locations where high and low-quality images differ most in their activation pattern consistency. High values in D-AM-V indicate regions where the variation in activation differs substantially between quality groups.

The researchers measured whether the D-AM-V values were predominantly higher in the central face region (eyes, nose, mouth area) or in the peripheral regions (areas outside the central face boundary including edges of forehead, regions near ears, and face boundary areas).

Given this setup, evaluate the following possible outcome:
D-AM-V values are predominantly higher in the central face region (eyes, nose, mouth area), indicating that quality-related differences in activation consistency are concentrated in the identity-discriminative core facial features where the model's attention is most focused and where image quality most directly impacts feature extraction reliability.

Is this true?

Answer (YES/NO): NO